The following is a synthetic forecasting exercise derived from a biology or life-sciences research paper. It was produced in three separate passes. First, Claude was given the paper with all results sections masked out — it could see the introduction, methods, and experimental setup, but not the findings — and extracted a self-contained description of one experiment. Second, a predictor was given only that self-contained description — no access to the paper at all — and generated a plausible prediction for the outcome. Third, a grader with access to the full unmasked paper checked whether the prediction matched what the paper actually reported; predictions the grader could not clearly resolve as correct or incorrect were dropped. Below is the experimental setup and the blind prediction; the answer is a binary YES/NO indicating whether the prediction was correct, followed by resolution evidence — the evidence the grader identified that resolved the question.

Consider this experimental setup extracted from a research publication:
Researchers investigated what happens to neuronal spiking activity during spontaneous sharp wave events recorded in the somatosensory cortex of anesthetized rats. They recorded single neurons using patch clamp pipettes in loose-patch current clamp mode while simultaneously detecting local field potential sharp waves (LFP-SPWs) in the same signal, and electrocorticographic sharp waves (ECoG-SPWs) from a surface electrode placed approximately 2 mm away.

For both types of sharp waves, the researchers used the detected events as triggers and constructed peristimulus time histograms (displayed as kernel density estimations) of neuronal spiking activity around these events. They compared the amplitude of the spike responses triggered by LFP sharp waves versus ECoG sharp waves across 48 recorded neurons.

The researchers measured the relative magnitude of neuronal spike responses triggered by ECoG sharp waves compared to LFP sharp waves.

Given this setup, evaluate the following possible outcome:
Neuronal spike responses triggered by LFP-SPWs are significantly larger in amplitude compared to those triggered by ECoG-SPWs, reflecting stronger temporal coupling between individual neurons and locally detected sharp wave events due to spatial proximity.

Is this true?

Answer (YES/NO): NO